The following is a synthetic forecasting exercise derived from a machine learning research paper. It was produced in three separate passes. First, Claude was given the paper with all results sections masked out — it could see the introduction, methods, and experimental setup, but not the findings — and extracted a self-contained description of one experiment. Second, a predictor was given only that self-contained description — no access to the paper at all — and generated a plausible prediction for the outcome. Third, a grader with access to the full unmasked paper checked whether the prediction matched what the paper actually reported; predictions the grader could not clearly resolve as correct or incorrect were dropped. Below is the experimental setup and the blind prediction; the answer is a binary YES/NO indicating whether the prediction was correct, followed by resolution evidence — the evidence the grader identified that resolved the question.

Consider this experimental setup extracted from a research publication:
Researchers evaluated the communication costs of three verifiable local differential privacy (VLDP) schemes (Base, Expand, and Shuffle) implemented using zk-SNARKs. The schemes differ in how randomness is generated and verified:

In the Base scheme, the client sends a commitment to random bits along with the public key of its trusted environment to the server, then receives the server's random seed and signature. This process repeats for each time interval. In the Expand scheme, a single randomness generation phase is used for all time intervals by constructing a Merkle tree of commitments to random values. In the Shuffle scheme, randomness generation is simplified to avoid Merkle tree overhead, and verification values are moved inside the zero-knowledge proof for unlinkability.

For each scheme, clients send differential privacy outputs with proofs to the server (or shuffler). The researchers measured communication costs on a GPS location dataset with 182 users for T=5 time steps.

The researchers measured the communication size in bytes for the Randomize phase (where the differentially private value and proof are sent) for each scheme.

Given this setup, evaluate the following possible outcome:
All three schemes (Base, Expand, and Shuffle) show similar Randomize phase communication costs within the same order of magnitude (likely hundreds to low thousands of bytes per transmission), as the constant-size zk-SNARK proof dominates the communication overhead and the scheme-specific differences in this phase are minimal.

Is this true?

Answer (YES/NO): NO